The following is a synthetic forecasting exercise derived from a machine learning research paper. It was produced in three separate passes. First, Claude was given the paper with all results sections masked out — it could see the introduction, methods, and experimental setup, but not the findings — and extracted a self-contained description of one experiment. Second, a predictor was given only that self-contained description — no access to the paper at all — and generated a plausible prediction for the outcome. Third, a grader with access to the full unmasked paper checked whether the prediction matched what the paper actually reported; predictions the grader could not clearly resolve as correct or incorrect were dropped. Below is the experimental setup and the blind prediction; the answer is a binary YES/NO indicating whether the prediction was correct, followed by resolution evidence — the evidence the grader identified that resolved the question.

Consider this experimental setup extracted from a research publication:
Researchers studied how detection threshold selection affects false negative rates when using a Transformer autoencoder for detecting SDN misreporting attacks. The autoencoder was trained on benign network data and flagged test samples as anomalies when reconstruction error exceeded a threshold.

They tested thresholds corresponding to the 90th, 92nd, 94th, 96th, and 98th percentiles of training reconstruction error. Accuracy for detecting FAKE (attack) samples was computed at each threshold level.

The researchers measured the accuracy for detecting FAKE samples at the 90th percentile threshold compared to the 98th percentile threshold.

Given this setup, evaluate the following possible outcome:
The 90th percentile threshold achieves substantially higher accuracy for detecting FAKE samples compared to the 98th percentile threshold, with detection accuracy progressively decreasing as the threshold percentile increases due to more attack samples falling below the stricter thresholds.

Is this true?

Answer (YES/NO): YES